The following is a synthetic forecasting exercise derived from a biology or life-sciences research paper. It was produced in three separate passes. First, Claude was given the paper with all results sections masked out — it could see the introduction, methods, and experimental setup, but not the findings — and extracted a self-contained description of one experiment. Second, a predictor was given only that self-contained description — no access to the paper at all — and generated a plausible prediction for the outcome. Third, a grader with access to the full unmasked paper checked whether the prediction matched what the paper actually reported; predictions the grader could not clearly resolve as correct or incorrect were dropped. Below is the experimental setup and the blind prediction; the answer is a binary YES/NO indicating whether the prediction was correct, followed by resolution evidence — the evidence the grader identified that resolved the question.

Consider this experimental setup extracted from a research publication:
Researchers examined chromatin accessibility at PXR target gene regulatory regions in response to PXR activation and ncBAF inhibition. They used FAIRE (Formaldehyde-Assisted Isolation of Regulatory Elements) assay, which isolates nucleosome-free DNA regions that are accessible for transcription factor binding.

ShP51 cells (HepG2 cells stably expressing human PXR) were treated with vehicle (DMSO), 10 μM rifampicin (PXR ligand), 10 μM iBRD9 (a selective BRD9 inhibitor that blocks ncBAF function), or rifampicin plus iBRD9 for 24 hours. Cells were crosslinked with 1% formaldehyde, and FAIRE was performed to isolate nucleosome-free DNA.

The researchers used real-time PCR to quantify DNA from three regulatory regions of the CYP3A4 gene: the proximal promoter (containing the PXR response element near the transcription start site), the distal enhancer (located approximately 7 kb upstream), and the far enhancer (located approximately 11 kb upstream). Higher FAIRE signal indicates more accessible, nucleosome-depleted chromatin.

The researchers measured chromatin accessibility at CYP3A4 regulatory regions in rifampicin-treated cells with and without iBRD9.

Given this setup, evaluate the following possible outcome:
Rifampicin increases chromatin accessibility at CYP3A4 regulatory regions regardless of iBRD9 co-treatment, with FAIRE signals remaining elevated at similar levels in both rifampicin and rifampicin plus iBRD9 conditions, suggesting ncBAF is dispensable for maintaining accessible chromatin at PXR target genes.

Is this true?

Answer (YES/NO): NO